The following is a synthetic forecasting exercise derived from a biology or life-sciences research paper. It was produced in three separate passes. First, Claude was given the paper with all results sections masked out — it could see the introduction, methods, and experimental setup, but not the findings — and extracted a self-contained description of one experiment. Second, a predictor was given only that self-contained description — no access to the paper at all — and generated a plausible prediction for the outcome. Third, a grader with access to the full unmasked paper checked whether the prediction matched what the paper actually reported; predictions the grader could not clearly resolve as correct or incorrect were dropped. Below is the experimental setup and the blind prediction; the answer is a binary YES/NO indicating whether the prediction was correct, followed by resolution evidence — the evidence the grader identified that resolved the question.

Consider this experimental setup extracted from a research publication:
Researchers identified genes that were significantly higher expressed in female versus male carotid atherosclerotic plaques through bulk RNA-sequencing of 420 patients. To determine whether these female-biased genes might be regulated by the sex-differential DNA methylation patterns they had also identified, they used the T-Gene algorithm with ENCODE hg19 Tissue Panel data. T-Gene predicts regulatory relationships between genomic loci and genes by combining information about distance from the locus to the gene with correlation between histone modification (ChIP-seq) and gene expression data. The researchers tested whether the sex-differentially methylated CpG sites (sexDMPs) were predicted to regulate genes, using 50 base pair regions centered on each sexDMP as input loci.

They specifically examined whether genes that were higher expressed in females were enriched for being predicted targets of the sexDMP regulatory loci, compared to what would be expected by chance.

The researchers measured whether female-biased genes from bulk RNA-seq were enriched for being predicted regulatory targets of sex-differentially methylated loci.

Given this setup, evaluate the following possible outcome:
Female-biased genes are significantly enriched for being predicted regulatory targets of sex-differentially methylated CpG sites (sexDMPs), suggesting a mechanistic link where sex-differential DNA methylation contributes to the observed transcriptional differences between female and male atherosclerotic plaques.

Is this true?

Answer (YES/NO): YES